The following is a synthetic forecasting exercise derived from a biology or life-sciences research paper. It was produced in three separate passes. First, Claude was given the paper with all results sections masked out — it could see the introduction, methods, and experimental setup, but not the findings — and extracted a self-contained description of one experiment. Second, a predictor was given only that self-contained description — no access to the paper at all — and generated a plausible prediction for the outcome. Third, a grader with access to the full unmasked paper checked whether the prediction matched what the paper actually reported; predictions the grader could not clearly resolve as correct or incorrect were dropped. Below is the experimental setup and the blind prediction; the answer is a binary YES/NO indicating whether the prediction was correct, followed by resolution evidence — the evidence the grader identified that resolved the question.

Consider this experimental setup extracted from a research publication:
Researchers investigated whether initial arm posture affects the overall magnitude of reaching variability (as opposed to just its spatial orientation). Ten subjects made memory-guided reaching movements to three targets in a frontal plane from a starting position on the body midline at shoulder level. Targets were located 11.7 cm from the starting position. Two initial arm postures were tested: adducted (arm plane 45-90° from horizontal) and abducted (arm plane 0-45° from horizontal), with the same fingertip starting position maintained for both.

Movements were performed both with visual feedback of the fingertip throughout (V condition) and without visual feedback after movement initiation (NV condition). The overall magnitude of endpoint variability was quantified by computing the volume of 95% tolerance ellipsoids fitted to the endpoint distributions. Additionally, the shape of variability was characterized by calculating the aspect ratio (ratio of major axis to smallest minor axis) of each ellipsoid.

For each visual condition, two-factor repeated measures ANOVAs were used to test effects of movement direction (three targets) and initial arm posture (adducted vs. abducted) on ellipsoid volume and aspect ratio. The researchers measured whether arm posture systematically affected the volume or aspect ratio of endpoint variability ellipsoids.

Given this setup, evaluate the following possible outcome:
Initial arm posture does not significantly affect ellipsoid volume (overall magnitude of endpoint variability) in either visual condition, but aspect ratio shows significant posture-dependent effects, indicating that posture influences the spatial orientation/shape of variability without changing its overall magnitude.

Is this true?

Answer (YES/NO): NO